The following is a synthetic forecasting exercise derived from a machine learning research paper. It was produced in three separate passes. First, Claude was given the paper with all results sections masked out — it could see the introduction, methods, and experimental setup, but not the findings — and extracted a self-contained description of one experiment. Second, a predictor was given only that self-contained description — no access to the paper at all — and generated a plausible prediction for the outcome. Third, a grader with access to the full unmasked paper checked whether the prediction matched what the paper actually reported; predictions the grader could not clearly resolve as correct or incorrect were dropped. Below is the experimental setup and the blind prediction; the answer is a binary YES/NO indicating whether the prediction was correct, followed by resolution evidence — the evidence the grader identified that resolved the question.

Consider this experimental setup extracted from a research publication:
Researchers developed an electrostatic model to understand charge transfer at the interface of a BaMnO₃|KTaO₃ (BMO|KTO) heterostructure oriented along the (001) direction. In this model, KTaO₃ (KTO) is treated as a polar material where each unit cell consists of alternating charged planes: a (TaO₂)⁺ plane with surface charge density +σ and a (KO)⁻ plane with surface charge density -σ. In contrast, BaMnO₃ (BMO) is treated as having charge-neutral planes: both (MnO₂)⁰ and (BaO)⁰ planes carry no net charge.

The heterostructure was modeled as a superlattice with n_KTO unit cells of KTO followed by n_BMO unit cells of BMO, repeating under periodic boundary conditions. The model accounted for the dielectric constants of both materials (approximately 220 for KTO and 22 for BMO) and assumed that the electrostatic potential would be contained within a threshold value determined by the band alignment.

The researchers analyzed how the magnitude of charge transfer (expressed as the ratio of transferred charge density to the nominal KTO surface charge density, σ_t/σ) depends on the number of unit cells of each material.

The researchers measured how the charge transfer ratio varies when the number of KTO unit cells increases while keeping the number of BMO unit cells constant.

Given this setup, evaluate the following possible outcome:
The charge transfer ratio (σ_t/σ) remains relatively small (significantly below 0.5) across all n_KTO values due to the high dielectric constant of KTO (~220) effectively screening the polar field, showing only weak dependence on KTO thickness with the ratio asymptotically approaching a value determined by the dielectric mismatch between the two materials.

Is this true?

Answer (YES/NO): NO